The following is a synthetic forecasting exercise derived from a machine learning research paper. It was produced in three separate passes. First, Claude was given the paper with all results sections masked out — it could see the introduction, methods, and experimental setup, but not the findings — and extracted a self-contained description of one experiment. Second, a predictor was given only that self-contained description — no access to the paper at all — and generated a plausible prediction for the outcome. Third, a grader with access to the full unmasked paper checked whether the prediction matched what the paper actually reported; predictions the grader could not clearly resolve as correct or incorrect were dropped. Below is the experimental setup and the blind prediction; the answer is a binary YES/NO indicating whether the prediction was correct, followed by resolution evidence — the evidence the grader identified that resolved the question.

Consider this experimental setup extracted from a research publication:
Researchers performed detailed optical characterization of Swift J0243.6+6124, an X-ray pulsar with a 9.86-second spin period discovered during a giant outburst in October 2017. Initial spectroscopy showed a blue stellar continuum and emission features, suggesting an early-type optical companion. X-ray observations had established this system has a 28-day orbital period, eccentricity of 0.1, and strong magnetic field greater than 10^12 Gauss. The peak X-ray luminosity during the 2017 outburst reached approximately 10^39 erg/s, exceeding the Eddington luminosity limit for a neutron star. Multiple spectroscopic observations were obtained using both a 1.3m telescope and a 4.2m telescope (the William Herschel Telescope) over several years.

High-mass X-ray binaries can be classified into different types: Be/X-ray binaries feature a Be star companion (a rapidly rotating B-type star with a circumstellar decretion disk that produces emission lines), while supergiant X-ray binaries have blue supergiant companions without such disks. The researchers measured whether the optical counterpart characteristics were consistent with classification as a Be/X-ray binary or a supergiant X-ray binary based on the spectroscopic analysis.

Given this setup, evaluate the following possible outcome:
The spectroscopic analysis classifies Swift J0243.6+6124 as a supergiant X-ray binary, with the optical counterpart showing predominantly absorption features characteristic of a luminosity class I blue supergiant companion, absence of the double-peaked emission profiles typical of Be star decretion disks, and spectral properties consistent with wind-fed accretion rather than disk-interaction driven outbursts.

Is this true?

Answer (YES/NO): NO